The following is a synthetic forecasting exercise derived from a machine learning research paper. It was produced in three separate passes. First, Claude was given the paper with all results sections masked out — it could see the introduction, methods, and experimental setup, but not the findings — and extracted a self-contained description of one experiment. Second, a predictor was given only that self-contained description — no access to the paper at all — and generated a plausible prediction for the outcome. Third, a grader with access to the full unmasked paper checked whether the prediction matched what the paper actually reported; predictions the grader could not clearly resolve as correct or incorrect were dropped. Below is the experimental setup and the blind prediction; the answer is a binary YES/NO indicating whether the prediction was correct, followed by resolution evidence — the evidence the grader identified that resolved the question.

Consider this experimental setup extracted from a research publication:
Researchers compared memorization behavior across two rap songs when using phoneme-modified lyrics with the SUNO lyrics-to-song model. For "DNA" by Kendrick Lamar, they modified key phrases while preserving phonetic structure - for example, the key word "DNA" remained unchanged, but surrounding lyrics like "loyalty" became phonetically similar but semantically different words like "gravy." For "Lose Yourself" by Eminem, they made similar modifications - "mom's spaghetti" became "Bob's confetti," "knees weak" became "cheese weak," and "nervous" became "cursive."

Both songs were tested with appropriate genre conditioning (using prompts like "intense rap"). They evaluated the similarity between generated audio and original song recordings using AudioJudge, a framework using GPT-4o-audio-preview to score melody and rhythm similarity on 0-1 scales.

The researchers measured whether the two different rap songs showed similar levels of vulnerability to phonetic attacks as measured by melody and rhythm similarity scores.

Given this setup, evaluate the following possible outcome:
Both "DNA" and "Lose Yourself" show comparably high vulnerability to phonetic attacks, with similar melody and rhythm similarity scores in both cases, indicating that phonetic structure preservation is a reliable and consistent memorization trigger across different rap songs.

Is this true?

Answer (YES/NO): NO